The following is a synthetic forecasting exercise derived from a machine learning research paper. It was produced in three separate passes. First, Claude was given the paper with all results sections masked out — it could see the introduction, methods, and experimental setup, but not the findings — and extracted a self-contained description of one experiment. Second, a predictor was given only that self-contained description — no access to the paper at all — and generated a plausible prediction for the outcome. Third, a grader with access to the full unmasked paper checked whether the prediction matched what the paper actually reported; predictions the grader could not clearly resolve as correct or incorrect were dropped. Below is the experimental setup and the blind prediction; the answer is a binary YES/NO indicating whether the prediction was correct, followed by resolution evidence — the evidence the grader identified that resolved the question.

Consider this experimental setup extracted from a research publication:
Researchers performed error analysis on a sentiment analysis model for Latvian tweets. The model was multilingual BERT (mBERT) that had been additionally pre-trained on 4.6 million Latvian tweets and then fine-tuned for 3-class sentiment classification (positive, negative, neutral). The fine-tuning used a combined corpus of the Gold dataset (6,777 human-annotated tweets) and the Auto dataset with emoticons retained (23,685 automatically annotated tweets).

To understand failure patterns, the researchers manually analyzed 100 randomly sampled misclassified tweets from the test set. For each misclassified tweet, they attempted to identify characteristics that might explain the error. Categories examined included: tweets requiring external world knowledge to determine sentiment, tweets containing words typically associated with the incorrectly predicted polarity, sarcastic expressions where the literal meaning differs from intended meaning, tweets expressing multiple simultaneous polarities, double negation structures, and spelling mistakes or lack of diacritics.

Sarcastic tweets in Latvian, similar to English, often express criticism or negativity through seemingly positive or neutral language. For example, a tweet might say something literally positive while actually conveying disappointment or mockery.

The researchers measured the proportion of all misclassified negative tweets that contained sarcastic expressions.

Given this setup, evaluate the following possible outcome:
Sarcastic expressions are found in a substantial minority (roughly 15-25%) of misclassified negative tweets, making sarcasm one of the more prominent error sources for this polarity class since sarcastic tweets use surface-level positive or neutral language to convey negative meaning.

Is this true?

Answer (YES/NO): NO